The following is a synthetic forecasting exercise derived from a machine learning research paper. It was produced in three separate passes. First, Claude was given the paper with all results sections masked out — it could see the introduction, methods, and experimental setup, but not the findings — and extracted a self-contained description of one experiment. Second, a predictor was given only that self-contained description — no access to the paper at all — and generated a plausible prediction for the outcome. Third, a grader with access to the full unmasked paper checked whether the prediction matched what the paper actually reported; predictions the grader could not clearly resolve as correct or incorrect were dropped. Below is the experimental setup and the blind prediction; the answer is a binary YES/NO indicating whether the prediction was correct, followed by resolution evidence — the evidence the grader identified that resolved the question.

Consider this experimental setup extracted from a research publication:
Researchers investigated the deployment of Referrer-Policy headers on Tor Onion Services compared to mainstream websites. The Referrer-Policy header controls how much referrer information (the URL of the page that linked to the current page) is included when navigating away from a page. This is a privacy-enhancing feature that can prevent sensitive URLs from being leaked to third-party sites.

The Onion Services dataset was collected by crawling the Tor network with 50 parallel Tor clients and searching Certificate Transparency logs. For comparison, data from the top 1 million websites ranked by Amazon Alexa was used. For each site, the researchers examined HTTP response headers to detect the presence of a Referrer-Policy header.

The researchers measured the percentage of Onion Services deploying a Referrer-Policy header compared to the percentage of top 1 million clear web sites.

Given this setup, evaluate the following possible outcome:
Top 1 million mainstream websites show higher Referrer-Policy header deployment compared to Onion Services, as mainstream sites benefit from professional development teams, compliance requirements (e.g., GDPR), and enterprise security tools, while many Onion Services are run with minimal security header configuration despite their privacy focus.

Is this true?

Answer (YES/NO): YES